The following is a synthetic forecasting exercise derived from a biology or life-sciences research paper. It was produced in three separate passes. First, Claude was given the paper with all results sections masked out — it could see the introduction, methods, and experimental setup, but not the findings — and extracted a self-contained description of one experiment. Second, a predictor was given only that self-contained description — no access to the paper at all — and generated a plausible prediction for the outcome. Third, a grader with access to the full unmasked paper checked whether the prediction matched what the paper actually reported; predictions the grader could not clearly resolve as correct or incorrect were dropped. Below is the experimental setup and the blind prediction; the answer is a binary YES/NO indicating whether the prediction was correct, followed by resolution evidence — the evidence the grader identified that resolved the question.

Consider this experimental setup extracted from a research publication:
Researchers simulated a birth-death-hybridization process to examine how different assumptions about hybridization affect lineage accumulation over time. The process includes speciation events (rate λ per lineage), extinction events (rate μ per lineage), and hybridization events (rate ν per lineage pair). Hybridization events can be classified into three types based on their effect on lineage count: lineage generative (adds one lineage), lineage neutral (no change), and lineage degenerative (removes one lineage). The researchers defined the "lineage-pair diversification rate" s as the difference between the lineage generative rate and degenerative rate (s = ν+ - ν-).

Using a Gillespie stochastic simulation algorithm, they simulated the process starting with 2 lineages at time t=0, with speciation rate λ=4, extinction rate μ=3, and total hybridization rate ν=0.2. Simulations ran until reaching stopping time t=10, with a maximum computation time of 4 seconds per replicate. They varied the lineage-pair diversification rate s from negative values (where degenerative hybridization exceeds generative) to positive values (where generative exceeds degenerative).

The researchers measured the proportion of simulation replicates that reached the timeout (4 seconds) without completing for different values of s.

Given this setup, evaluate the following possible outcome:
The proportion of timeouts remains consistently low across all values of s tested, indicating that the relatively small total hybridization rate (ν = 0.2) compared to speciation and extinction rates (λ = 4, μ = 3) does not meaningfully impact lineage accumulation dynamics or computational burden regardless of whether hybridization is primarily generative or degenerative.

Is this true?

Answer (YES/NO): NO